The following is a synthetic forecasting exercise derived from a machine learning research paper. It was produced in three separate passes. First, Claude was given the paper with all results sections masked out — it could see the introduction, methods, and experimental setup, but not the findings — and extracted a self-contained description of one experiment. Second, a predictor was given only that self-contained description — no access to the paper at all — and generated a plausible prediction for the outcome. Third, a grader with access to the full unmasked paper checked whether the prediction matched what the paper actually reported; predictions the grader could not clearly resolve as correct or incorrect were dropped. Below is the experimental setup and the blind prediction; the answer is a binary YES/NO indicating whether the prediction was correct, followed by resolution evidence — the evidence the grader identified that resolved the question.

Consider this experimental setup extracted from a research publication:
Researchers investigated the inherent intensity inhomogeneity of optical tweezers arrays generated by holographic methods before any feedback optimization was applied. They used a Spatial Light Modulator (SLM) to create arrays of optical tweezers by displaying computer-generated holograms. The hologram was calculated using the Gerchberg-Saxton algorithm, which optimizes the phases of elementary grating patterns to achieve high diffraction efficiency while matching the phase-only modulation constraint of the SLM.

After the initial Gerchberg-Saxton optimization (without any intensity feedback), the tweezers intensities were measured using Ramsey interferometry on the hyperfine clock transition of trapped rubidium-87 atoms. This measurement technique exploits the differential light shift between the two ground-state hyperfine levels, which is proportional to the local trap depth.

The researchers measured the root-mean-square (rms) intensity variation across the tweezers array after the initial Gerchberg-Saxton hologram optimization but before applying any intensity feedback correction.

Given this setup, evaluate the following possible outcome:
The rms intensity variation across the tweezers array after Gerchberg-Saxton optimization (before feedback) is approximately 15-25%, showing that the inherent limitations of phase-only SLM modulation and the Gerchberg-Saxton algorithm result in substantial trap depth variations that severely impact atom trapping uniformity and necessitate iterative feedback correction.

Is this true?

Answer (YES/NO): NO